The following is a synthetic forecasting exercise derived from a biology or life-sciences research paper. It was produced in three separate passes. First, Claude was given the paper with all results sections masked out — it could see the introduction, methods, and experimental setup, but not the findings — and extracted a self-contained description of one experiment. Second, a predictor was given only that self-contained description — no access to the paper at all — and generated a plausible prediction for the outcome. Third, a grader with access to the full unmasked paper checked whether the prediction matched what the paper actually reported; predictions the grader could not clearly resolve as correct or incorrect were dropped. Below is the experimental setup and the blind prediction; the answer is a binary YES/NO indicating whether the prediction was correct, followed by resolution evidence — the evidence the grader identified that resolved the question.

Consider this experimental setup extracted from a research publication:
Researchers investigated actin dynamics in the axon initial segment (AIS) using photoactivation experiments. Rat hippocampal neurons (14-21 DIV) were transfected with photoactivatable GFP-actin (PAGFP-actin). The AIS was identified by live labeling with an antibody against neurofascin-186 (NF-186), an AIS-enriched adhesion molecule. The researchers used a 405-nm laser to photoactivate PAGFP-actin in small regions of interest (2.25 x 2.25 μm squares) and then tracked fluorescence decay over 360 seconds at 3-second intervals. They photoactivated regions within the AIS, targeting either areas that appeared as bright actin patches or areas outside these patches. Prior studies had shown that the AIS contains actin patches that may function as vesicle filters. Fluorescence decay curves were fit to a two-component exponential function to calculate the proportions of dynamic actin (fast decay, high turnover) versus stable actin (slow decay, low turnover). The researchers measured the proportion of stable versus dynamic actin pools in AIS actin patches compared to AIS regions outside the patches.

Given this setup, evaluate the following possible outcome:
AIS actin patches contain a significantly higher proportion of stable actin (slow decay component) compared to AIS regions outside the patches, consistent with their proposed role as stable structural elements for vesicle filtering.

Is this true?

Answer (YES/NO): YES